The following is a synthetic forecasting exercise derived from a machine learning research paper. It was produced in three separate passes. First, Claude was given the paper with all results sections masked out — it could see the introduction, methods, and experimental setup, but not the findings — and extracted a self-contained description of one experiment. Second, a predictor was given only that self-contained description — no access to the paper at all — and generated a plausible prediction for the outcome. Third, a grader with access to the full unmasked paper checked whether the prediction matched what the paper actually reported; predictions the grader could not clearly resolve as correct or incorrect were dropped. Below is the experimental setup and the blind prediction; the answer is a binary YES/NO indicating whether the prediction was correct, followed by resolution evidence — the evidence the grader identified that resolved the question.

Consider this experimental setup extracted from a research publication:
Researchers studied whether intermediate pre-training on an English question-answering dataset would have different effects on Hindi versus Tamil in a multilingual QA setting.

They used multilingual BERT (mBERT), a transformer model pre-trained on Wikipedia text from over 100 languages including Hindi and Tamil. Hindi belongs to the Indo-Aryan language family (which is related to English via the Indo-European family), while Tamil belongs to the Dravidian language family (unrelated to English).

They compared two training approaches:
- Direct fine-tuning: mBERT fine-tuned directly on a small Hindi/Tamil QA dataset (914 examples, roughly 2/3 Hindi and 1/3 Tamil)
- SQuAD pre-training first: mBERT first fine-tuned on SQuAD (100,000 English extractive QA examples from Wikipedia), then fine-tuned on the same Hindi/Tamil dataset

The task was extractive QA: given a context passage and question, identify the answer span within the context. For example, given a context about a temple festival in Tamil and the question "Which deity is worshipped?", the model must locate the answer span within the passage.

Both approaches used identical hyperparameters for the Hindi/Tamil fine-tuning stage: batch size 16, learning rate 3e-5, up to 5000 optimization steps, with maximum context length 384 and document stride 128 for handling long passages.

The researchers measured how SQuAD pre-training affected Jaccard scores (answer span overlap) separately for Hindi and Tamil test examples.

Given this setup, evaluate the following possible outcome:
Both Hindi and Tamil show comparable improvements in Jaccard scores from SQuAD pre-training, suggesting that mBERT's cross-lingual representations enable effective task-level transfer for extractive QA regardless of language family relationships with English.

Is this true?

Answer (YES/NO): NO